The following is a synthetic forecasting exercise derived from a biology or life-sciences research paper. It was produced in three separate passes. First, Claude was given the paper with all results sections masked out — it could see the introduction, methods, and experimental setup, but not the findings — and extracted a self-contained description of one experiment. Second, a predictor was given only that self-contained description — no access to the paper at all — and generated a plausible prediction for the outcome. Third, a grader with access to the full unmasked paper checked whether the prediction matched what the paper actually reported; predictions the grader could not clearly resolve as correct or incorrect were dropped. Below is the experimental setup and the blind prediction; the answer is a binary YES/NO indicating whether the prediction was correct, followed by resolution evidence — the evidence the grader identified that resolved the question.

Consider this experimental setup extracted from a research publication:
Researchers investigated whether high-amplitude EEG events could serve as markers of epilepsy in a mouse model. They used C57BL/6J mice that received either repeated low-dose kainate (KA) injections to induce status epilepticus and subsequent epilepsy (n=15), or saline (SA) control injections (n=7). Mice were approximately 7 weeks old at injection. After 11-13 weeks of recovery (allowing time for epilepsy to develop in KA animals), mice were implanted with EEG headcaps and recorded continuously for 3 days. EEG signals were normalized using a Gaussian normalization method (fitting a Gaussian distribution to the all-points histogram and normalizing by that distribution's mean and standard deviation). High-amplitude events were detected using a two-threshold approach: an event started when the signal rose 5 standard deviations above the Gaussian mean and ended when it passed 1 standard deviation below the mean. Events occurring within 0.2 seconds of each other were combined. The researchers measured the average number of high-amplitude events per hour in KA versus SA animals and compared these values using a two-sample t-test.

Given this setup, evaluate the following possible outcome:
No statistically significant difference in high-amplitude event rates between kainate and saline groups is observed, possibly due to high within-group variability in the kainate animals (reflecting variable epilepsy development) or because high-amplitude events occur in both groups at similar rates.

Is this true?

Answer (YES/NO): YES